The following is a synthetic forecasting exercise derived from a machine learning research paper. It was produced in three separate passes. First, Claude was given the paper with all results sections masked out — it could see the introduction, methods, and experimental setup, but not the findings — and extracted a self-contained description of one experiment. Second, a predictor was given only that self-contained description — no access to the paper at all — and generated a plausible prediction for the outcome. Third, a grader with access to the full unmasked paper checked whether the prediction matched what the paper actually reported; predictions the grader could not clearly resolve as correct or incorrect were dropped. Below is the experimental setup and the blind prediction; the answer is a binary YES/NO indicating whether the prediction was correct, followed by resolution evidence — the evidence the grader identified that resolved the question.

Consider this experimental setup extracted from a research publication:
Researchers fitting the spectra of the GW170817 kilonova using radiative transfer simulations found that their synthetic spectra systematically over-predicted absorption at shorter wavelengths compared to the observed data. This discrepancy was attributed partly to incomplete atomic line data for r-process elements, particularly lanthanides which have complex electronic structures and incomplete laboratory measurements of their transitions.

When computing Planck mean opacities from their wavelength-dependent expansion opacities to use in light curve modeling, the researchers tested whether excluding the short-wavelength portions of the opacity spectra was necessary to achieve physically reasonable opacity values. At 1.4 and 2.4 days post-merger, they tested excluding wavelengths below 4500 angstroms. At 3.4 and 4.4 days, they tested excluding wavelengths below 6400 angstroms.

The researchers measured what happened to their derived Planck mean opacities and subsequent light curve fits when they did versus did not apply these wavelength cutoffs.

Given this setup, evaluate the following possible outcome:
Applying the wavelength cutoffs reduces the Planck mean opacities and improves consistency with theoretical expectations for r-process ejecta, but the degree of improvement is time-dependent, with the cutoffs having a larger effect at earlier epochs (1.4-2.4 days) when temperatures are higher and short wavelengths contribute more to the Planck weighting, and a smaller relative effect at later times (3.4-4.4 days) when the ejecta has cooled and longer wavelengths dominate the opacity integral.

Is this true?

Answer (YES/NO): NO